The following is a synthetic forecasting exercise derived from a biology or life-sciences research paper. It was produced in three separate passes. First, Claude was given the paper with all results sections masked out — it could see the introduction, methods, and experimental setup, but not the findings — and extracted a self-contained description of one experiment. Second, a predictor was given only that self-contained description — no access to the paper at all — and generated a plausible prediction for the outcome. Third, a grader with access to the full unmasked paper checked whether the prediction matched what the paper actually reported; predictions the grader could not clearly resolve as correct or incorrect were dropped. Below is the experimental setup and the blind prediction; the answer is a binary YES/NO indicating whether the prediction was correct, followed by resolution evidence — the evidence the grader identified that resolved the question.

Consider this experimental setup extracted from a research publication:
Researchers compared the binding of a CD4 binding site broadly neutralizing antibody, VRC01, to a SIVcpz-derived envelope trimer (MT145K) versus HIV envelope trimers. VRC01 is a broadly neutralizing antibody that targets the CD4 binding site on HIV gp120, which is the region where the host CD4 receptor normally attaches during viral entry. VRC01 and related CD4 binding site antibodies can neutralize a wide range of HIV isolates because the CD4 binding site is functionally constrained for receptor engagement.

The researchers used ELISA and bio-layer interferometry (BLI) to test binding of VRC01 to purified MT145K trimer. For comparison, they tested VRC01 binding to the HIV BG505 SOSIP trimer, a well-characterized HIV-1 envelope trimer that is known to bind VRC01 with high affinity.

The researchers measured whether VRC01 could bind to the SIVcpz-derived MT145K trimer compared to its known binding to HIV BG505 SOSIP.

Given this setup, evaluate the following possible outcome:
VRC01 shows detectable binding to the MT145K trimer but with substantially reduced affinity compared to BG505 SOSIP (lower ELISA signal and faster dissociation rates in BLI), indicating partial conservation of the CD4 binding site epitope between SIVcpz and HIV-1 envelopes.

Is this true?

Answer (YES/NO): NO